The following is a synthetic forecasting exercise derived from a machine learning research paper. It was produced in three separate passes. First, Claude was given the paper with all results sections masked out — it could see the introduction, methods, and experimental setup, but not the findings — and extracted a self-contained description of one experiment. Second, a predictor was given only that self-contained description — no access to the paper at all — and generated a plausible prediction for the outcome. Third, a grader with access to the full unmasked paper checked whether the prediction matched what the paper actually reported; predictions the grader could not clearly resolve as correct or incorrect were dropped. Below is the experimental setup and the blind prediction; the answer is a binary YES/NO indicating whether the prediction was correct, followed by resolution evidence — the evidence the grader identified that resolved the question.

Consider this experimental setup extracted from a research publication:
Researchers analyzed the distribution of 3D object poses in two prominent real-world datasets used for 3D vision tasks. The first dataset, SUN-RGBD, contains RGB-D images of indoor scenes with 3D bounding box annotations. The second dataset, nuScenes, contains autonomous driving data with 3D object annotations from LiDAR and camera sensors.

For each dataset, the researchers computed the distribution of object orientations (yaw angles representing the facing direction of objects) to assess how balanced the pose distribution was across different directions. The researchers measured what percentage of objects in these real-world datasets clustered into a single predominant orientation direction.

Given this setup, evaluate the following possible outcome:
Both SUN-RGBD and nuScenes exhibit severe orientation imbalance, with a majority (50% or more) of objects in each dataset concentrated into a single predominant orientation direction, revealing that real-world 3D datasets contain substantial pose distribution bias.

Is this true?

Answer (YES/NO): YES